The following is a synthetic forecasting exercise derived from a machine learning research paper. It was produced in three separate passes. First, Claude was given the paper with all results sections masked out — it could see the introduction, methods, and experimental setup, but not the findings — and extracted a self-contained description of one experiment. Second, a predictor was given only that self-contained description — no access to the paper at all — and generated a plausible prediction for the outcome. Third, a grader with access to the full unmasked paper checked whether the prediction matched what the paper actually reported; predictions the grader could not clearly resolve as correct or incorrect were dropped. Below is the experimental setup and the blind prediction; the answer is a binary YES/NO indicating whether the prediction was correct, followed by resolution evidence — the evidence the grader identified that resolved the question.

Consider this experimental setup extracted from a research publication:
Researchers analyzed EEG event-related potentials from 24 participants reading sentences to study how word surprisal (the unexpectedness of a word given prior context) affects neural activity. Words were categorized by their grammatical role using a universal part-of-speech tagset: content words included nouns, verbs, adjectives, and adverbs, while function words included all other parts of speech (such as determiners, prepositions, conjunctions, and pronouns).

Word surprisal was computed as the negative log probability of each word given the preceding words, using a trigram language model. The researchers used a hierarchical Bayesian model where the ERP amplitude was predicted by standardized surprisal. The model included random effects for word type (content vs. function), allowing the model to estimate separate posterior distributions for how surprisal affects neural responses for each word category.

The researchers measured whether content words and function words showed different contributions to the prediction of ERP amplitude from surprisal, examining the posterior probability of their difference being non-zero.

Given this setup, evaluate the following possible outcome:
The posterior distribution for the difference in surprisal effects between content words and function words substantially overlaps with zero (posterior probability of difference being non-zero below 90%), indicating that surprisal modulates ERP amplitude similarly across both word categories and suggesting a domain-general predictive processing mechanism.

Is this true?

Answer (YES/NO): NO